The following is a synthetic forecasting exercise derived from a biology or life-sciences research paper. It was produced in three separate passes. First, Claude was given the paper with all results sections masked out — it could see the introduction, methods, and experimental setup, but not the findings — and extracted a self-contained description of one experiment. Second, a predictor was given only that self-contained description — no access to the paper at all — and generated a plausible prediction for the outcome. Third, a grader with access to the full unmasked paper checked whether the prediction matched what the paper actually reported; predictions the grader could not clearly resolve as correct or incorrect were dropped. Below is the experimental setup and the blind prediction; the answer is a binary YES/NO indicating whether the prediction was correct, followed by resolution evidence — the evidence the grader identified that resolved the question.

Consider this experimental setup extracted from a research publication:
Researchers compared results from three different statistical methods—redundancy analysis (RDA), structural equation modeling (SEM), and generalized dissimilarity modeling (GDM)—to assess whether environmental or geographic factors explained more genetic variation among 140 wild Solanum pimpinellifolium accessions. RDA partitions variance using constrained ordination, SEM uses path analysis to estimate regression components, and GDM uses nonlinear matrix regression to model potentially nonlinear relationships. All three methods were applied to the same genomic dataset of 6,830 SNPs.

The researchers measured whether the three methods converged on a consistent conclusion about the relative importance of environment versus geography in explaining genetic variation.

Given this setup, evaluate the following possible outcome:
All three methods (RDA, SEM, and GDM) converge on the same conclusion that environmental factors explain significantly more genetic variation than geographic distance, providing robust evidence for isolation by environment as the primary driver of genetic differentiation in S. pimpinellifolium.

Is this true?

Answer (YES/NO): YES